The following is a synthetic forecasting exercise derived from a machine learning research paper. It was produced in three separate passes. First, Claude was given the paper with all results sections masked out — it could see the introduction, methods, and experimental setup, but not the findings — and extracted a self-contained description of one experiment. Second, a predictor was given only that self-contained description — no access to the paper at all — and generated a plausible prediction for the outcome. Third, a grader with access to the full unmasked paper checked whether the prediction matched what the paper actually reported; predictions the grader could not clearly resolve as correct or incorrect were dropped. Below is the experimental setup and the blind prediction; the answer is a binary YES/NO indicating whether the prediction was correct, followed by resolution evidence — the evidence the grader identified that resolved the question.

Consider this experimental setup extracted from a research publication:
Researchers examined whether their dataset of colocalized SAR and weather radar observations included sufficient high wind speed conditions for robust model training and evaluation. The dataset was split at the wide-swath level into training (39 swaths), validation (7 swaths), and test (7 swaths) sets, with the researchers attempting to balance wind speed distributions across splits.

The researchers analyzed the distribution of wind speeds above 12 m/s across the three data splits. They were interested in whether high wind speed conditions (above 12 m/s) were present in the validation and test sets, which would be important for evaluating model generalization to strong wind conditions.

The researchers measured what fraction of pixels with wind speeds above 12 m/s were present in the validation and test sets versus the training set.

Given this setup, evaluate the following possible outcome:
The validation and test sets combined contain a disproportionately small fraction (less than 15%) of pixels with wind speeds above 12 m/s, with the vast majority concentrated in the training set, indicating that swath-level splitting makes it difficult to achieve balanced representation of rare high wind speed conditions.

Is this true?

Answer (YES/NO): YES